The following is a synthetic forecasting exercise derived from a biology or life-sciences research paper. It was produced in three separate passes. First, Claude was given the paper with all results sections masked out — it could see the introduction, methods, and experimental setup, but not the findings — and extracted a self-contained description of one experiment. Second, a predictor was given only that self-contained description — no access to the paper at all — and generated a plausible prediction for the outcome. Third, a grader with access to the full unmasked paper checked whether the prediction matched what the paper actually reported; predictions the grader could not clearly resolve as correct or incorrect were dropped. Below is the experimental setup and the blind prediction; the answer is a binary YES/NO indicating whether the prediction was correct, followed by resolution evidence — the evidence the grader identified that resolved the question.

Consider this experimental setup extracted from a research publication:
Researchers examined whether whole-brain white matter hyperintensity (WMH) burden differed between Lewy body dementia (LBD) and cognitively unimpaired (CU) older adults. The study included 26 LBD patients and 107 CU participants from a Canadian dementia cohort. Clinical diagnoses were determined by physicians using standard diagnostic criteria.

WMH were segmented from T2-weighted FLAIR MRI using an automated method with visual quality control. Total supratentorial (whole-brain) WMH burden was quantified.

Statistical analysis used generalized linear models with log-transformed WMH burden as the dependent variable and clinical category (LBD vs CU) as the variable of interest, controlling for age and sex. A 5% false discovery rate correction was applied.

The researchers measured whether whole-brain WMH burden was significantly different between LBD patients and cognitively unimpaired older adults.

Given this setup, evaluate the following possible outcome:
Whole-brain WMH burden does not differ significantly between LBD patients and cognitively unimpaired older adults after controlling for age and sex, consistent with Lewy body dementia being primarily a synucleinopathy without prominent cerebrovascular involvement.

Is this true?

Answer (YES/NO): NO